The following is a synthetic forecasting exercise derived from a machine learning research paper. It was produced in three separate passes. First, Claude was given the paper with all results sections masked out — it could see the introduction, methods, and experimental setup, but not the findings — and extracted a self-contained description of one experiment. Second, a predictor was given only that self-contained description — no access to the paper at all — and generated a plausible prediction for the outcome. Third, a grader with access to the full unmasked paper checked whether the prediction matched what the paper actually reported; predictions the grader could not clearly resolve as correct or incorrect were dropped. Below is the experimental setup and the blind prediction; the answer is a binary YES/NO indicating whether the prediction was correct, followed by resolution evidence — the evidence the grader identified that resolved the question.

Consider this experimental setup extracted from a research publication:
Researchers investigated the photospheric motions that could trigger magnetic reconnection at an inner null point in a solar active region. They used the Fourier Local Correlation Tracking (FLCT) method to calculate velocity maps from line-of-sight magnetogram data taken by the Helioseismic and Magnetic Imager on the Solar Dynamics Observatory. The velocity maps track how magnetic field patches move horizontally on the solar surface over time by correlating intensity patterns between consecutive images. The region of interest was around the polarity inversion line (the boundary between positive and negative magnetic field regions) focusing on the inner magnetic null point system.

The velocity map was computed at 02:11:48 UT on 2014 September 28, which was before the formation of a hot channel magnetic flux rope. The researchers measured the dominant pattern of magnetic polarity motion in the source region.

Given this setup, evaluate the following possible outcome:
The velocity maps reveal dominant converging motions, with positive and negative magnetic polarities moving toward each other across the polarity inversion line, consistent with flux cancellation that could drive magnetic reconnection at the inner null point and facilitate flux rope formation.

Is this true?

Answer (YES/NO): NO